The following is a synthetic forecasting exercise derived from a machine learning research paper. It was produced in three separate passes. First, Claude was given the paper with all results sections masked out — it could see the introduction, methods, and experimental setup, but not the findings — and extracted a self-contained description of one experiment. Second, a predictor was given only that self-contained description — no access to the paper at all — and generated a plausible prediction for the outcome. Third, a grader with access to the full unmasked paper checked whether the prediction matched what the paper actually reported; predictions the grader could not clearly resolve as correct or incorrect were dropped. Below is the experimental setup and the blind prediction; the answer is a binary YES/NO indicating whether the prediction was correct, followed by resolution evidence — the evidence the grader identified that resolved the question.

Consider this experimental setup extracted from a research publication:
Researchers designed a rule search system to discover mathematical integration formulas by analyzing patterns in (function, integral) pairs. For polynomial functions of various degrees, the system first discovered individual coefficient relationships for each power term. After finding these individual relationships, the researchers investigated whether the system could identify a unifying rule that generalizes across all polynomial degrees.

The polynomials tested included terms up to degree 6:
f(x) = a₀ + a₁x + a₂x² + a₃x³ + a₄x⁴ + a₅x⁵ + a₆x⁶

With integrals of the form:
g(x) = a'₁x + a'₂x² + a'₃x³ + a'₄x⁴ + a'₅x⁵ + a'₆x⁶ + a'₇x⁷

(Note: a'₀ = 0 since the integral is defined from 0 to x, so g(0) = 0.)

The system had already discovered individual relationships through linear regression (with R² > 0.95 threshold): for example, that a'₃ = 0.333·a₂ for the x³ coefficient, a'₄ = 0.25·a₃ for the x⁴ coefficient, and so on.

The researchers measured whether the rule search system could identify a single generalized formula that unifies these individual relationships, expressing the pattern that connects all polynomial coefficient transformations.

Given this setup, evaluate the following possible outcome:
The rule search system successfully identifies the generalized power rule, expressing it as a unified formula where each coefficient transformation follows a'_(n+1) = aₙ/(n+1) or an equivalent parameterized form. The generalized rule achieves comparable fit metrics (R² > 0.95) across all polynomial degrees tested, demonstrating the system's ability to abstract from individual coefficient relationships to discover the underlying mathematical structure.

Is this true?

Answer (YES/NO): YES